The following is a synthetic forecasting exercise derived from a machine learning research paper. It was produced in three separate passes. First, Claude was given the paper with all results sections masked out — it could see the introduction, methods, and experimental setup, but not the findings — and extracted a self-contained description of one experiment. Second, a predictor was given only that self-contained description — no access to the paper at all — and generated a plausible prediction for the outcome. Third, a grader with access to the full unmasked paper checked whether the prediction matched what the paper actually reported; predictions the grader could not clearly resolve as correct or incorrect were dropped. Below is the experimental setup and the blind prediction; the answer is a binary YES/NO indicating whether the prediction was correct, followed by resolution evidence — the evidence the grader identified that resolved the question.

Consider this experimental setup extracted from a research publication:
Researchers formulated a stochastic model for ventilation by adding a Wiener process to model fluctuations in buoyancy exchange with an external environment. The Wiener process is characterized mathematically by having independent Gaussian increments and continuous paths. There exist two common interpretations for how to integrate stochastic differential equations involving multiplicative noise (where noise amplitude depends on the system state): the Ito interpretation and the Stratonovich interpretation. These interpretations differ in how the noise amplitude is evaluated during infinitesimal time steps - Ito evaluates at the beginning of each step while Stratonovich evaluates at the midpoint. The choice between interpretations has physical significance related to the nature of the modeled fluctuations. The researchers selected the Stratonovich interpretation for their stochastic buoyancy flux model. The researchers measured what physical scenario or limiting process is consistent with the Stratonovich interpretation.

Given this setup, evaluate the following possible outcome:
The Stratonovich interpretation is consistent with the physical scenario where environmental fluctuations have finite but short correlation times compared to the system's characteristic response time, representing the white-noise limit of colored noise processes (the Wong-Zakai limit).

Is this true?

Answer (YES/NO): YES